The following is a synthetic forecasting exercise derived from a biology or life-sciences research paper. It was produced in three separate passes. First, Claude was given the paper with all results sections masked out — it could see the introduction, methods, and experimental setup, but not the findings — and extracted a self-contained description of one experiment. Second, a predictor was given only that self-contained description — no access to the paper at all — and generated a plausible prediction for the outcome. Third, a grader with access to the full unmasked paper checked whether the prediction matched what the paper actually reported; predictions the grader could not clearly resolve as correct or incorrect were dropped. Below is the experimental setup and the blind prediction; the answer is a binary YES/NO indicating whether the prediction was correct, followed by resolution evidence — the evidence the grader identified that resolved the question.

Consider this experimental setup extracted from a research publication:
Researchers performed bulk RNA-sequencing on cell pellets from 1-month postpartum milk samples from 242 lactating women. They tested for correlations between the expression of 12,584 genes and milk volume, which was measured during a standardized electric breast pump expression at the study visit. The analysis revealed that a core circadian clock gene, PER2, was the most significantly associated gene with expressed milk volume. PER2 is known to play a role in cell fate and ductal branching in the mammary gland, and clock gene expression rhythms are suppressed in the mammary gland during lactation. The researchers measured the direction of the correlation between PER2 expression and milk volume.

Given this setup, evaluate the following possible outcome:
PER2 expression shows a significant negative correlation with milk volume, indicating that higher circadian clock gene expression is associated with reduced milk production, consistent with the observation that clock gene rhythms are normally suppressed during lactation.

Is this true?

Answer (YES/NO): YES